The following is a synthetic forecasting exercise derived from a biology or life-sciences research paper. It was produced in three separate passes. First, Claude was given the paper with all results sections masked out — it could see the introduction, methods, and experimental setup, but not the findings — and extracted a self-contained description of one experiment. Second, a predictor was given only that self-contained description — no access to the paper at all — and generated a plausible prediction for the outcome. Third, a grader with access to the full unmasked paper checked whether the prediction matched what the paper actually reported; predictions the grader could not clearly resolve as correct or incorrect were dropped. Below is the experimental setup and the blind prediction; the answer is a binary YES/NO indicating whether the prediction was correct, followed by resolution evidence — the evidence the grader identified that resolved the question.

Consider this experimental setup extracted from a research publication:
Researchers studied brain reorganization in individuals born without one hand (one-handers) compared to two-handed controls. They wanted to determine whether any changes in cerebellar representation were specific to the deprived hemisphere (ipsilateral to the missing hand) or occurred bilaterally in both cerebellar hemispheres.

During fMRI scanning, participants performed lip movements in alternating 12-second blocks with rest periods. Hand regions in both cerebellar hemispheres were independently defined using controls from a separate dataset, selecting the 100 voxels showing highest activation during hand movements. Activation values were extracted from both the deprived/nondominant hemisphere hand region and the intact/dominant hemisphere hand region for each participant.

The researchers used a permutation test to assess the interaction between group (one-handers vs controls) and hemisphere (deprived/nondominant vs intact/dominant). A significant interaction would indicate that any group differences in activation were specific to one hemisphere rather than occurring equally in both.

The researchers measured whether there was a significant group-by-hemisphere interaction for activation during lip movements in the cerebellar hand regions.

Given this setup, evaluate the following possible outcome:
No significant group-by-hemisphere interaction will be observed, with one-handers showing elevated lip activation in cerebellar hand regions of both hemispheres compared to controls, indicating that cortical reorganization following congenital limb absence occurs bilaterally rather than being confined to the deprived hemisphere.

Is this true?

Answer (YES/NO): NO